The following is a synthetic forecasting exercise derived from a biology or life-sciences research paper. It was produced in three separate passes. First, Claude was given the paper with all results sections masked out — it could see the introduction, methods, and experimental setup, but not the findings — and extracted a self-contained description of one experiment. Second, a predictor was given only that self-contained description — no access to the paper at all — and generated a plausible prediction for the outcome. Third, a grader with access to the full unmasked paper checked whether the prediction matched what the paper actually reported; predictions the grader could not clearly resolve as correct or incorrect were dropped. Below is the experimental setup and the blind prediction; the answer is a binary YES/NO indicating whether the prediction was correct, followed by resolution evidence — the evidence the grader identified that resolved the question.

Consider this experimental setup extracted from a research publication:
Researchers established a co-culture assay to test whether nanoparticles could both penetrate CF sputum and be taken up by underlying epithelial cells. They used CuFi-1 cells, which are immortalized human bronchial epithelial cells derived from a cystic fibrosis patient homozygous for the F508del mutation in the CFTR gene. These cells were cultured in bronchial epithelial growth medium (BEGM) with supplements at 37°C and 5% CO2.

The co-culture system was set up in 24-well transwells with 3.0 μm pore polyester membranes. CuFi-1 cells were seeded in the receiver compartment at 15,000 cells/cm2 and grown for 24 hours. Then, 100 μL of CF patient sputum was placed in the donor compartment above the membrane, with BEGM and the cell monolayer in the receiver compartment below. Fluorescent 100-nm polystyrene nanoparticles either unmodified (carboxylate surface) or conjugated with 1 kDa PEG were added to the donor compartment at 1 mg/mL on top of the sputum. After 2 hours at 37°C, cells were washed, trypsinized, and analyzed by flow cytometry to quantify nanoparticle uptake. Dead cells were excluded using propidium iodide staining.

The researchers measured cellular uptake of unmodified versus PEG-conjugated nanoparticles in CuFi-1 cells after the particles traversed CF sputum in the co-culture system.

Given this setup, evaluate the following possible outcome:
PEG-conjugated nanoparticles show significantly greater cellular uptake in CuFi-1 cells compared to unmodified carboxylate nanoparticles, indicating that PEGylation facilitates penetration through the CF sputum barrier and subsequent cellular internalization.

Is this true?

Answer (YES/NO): NO